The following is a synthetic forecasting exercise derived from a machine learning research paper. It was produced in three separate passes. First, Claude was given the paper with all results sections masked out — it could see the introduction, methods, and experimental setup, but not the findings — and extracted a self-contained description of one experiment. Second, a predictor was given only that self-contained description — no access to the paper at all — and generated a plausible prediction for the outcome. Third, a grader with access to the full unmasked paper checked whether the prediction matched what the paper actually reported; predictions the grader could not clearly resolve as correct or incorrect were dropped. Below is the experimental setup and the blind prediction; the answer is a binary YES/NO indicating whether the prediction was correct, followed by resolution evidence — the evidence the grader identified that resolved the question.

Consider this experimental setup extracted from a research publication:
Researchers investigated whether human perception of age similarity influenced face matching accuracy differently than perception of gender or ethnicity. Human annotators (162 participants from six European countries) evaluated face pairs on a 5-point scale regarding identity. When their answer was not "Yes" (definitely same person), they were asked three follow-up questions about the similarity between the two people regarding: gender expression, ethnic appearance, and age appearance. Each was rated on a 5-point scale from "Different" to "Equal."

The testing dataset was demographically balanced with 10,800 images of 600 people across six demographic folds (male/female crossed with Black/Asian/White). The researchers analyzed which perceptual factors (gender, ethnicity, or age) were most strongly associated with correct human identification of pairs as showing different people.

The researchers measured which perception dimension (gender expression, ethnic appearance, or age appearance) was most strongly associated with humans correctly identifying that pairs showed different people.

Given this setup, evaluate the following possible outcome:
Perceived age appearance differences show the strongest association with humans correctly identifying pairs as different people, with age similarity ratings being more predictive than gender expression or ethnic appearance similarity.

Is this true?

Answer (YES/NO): NO